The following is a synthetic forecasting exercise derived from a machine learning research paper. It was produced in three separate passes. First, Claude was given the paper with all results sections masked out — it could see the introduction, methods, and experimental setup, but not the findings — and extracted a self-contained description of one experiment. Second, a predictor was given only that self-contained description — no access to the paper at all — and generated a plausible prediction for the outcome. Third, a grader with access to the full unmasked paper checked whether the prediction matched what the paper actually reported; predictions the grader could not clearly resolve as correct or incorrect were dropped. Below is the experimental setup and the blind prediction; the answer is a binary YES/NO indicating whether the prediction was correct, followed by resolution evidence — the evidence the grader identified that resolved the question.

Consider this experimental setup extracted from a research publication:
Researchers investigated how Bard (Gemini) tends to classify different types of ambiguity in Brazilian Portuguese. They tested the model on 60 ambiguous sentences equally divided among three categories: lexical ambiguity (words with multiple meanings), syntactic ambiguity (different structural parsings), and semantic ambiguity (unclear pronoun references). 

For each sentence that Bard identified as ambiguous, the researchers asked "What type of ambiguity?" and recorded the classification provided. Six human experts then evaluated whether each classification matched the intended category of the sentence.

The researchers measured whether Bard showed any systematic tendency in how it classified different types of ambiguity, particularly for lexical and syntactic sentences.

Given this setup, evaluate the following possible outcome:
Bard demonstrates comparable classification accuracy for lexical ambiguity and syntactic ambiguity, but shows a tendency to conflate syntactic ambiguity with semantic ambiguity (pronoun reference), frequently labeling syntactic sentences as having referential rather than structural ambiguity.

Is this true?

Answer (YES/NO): YES